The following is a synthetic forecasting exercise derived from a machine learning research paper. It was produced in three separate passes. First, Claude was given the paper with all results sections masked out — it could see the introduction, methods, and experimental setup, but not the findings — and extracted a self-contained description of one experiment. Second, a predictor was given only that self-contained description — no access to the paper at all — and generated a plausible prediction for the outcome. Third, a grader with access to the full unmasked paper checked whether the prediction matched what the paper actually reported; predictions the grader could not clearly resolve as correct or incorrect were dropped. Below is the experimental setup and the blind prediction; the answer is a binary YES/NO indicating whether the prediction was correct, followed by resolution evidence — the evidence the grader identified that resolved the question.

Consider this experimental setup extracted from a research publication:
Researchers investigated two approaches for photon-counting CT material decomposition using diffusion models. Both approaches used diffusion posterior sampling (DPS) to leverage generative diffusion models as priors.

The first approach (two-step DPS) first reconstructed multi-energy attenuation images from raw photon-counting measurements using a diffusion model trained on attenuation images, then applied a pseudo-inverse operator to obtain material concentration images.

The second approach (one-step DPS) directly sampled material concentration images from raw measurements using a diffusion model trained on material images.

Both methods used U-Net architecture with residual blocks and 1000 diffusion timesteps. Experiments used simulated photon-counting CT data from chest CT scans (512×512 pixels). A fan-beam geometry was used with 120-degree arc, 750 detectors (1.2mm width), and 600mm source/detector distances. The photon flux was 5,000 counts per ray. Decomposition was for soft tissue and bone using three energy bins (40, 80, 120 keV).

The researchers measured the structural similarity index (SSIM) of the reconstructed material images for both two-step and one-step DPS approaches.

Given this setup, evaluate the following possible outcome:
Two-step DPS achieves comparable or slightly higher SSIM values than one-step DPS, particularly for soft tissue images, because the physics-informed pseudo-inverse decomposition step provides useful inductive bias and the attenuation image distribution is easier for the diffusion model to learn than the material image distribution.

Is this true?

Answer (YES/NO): NO